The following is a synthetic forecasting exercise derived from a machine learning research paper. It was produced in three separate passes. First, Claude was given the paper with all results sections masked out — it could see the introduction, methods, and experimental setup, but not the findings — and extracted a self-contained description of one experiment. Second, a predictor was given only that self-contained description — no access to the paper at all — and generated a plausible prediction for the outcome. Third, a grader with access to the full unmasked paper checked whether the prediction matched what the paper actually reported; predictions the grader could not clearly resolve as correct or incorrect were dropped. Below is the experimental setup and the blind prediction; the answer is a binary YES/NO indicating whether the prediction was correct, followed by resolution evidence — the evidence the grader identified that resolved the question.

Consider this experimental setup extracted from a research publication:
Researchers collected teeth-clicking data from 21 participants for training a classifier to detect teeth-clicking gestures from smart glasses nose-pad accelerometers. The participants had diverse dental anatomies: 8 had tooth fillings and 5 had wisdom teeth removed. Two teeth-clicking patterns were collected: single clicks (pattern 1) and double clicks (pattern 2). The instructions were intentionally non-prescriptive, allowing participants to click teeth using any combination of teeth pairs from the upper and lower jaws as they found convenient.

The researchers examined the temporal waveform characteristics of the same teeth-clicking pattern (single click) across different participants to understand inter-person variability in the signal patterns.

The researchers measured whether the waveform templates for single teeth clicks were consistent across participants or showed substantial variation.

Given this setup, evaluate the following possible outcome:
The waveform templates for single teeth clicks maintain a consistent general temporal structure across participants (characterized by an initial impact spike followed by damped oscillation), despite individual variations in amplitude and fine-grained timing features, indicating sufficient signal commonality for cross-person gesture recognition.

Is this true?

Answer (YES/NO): NO